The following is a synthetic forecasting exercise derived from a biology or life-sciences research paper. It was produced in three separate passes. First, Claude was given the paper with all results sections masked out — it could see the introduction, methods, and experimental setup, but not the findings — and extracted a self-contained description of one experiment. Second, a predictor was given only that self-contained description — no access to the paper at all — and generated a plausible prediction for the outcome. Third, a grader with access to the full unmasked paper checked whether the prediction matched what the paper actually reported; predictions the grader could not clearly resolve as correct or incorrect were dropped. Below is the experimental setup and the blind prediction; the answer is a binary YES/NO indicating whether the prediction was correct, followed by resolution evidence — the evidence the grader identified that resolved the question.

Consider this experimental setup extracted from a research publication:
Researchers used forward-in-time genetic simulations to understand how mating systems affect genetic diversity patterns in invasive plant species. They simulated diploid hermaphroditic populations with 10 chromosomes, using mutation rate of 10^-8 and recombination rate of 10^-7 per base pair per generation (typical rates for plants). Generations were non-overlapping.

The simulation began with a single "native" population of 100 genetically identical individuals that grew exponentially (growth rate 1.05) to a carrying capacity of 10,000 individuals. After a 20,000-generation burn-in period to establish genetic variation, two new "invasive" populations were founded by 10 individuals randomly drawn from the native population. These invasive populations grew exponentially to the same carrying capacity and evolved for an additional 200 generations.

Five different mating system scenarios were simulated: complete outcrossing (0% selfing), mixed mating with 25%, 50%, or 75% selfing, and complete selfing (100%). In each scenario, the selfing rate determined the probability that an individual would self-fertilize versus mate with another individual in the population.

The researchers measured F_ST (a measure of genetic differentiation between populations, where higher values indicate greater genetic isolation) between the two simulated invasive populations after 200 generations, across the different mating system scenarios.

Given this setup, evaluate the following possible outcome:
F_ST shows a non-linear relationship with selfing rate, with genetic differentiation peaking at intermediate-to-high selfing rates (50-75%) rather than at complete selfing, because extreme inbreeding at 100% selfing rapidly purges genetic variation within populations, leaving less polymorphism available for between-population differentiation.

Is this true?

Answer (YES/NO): NO